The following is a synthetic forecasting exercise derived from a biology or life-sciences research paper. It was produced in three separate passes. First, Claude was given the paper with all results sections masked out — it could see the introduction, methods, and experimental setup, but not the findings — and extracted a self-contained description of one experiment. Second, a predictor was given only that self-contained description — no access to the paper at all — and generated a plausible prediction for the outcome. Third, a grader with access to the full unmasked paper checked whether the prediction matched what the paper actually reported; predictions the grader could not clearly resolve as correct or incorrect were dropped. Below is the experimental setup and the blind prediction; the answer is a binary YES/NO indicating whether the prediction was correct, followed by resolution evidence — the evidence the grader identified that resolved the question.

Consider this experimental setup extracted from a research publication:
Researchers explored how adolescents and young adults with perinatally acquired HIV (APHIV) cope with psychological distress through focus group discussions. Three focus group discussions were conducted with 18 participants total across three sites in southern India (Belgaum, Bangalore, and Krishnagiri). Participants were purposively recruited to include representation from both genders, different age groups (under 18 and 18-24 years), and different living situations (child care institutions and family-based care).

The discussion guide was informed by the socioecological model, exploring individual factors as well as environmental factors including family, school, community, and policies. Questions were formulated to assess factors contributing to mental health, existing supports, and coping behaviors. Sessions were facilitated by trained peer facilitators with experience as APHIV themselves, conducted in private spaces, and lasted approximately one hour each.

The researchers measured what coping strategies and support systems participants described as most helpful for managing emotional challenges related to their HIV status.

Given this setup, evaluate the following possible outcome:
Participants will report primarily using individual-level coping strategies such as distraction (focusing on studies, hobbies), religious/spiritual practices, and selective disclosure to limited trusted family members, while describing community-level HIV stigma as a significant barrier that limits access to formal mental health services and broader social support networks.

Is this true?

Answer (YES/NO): NO